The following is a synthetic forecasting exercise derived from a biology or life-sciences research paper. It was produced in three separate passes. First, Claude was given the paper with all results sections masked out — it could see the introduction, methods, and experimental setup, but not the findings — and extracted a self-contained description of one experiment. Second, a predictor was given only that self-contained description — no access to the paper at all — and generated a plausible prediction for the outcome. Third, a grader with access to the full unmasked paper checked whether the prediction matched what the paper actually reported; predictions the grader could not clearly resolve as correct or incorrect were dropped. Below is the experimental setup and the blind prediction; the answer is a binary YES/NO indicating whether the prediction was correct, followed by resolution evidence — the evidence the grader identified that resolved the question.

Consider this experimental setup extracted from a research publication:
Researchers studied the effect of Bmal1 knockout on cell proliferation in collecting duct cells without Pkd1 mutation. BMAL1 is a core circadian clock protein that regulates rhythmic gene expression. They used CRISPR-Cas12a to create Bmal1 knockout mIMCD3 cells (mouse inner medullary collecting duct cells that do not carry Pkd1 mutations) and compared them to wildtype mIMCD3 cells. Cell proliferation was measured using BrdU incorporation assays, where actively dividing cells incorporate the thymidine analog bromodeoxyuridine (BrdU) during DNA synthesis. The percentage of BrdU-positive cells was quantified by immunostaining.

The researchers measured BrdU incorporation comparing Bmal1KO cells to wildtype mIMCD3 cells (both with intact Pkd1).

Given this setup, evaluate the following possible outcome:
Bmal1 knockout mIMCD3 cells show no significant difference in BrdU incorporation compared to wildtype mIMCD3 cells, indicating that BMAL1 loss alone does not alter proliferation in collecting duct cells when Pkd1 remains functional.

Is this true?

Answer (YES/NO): YES